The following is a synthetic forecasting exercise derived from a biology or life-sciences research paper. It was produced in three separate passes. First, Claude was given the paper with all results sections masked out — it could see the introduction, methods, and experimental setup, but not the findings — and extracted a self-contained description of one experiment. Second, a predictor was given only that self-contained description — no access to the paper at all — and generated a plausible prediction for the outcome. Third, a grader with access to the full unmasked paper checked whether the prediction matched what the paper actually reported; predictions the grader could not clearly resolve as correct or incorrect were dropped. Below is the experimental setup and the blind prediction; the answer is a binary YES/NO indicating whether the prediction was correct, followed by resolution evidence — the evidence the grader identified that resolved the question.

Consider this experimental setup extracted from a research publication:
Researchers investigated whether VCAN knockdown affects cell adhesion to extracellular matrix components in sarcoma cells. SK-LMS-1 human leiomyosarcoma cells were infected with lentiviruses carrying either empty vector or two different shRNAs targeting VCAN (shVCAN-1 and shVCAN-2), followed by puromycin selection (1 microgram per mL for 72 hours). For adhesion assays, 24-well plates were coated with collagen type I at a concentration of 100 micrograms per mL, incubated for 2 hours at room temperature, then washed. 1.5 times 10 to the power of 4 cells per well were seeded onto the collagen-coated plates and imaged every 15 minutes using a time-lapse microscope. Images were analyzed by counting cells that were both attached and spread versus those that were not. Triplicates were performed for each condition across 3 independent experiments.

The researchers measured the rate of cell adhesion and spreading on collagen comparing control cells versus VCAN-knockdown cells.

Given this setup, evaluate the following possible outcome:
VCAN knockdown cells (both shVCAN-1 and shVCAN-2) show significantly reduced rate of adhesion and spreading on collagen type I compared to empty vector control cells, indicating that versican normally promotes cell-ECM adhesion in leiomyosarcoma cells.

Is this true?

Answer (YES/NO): NO